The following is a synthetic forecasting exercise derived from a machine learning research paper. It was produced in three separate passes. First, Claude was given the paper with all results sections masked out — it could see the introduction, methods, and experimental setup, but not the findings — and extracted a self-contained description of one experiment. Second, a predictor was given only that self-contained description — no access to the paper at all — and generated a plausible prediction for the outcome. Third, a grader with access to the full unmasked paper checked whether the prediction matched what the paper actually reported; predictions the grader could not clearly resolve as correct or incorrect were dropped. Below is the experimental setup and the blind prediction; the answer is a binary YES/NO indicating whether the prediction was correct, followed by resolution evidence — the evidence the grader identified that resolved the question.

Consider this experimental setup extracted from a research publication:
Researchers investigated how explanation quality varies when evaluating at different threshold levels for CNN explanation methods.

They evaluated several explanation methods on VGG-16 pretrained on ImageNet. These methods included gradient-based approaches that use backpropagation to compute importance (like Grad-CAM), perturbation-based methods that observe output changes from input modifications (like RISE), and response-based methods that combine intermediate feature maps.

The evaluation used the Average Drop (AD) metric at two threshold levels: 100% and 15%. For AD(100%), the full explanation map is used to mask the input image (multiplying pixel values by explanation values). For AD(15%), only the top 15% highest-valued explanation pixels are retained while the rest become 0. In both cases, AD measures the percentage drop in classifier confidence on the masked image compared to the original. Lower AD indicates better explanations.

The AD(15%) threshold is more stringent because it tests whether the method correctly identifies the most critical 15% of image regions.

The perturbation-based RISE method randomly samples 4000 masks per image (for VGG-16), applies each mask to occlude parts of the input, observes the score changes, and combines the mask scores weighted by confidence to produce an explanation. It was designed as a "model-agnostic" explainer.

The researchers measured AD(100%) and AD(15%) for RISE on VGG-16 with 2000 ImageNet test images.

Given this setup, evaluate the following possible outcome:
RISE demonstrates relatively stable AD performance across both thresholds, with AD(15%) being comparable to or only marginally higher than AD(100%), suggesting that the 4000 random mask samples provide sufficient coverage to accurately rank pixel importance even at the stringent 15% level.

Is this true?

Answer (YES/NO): NO